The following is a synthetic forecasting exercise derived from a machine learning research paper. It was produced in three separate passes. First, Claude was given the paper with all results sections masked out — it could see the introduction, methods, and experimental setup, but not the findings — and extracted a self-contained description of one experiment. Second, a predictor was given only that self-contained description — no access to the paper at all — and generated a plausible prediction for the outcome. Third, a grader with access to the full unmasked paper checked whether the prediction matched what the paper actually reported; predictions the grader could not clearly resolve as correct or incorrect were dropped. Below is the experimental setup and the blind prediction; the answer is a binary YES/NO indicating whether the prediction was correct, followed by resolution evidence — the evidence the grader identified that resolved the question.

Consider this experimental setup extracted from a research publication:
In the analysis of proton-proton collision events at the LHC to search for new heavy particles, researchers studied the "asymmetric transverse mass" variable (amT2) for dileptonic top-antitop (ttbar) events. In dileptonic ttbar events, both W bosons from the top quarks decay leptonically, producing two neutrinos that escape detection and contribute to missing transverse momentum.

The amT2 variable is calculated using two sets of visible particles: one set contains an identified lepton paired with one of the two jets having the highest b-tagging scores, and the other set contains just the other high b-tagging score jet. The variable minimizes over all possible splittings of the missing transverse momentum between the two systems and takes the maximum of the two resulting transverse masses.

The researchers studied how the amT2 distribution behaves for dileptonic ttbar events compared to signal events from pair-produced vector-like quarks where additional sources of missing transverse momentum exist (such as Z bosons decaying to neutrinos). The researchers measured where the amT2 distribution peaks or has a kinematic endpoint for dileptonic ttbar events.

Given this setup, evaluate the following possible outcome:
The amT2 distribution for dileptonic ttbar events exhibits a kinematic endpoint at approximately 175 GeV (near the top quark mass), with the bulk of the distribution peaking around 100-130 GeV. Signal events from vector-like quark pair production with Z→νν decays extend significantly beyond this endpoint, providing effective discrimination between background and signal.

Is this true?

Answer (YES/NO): YES